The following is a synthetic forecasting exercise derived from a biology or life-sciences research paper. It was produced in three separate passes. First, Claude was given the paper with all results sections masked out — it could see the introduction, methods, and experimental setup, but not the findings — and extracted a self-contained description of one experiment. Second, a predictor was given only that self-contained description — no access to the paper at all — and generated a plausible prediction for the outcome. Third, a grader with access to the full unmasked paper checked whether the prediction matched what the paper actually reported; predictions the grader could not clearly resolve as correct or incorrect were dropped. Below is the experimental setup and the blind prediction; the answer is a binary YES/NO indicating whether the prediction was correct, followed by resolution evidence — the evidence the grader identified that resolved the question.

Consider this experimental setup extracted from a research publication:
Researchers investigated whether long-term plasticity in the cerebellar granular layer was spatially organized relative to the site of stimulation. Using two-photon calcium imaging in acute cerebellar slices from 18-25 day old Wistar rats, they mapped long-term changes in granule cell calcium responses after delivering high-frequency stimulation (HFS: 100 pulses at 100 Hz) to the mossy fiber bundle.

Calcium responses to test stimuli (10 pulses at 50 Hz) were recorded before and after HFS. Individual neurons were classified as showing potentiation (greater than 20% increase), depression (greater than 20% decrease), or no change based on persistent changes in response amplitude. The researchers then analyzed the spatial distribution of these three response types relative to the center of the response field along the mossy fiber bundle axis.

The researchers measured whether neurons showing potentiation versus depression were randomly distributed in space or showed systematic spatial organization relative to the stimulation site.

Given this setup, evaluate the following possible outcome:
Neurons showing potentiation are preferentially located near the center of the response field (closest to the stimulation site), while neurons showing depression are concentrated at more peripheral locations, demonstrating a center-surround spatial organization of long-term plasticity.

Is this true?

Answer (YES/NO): YES